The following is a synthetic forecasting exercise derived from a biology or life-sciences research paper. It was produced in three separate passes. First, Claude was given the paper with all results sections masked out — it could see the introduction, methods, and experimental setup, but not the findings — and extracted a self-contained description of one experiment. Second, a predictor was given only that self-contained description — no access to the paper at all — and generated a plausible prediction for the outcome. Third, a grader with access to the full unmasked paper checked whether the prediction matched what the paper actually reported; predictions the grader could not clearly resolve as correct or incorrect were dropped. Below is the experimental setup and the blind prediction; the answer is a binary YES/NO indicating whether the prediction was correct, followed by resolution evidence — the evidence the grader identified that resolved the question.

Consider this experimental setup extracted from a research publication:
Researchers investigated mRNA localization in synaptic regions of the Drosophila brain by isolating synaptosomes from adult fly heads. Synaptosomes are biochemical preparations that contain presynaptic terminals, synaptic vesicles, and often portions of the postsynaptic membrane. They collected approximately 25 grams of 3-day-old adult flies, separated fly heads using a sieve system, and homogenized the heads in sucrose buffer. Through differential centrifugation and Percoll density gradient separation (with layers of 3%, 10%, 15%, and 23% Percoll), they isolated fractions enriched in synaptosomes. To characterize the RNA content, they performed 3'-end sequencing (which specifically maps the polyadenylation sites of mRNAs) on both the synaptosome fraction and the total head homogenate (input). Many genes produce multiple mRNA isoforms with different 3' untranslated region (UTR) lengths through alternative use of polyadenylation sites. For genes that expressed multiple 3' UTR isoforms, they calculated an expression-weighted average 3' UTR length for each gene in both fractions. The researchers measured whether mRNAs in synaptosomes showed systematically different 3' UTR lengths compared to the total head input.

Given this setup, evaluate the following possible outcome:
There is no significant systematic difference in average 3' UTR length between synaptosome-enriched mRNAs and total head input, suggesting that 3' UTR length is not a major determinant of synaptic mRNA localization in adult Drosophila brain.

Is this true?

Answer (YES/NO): NO